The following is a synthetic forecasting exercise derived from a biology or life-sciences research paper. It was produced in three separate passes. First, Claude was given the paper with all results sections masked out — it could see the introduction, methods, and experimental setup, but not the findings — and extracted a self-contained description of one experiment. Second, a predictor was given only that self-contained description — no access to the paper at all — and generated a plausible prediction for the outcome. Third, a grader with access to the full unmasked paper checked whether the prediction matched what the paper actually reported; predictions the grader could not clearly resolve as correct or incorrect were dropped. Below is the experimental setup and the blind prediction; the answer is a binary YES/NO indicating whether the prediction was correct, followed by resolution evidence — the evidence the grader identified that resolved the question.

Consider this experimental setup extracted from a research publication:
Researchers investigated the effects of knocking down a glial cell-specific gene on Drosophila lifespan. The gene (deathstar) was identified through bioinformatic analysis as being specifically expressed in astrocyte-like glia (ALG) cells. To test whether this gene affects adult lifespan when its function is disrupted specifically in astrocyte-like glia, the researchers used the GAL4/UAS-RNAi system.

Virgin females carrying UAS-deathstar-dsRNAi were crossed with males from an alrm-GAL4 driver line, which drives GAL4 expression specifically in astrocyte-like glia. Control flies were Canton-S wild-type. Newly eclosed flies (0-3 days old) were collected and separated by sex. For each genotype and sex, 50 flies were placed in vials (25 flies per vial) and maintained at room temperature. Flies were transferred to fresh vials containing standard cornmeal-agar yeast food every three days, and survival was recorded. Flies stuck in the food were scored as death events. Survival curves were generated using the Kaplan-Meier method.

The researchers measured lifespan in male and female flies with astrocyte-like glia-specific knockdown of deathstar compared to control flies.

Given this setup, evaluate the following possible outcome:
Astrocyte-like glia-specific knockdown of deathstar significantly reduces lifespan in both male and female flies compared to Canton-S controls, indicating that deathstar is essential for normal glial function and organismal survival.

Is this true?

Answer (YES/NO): YES